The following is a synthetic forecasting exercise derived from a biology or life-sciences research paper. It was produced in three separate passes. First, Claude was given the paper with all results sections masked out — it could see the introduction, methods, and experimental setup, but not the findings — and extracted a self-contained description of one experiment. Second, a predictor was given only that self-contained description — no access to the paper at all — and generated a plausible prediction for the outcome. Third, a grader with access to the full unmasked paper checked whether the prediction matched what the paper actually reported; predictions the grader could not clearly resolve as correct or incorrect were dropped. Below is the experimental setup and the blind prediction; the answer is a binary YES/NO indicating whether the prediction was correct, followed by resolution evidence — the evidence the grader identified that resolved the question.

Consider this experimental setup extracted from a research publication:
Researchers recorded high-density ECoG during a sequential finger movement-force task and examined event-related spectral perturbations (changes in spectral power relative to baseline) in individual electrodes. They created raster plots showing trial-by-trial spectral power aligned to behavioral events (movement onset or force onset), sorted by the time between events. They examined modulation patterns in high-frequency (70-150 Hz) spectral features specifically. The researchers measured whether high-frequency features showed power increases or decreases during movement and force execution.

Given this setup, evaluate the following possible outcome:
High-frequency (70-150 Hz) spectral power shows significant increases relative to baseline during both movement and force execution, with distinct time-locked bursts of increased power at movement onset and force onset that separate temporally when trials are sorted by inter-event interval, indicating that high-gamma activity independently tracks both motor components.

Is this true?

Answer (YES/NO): NO